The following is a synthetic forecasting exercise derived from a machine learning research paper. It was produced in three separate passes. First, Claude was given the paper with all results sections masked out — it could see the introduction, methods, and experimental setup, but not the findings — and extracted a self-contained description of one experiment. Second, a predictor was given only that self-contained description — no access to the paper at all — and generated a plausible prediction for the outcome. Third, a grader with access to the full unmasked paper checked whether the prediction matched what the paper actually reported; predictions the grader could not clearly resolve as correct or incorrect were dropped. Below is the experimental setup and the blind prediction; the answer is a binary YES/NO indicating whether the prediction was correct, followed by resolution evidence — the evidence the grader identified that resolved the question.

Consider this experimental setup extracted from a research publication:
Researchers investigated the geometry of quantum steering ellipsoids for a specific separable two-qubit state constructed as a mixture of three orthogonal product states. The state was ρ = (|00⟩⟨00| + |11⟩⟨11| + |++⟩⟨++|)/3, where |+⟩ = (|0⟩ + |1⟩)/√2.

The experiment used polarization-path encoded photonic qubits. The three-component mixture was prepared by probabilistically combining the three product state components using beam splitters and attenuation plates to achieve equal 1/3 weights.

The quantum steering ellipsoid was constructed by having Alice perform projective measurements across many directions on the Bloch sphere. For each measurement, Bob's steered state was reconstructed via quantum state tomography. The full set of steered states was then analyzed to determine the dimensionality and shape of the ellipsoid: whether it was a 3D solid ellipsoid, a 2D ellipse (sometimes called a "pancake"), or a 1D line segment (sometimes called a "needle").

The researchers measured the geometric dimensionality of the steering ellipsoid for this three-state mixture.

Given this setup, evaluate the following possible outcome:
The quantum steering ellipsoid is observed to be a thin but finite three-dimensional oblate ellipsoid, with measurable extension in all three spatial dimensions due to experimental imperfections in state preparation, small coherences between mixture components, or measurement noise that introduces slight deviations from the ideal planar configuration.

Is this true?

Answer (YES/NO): NO